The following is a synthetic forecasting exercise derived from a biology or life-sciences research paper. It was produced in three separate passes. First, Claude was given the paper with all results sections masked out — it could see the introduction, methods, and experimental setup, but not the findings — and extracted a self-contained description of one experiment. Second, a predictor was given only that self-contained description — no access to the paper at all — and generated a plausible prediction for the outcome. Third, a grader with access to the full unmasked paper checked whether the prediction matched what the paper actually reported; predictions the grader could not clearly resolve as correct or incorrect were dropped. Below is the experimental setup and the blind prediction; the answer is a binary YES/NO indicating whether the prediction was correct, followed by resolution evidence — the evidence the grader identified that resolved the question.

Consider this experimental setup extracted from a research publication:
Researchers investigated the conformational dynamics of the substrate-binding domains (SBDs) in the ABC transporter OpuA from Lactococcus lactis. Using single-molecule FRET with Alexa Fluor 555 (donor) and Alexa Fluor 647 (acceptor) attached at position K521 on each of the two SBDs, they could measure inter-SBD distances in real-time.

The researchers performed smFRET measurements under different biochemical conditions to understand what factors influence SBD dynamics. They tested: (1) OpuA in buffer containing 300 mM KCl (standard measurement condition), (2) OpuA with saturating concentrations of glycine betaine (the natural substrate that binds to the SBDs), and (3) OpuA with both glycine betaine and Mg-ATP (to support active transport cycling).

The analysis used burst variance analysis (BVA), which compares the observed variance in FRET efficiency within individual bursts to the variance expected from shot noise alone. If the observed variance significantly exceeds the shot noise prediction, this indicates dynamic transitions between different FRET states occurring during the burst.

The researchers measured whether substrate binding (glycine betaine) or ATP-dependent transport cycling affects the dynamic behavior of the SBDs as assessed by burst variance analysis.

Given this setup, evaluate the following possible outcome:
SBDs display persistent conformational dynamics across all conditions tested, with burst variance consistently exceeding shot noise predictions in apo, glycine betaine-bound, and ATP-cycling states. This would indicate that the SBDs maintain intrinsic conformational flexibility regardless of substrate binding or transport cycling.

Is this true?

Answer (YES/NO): YES